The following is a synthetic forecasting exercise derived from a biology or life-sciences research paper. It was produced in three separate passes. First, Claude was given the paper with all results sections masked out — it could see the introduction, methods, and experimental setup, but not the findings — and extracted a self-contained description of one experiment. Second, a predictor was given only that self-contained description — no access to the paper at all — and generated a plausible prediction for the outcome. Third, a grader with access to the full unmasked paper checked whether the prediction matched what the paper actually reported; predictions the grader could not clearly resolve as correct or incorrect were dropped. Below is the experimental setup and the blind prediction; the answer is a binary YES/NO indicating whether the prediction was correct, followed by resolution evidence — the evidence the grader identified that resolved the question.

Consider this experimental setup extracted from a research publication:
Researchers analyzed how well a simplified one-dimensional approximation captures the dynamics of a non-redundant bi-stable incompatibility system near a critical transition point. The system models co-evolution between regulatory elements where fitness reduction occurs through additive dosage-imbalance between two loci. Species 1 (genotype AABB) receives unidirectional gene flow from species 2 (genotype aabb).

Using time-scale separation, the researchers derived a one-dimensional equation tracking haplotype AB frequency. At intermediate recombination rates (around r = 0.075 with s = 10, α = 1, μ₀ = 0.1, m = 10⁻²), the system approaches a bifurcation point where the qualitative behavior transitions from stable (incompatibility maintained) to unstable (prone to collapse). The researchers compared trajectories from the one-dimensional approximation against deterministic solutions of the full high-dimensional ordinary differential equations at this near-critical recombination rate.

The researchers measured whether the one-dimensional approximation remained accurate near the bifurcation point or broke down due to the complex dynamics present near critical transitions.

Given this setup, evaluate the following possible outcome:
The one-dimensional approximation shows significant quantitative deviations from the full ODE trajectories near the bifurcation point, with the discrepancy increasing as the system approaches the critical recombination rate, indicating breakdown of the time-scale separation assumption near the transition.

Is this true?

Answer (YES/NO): NO